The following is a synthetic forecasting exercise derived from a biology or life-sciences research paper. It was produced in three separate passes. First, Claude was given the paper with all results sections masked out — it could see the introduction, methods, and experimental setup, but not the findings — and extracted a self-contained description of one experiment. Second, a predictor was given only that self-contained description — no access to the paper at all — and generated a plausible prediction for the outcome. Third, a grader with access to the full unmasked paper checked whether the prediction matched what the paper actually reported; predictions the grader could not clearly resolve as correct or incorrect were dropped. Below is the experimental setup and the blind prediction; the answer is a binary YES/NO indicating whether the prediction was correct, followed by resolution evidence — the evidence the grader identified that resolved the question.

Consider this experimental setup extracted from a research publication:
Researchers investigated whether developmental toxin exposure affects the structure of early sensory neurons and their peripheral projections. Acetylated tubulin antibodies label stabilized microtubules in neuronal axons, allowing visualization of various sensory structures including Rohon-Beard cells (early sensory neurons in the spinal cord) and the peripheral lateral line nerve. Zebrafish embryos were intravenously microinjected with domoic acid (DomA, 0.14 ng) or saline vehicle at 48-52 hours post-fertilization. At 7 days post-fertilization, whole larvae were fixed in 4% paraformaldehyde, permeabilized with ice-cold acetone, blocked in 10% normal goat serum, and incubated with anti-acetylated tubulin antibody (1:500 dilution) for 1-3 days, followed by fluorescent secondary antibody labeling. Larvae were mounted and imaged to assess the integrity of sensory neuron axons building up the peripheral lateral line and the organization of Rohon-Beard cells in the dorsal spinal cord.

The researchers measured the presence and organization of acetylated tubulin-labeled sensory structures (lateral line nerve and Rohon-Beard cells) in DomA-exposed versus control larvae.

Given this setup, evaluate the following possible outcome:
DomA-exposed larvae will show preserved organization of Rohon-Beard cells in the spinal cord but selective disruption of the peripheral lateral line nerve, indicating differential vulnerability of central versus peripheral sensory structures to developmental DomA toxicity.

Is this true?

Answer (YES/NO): NO